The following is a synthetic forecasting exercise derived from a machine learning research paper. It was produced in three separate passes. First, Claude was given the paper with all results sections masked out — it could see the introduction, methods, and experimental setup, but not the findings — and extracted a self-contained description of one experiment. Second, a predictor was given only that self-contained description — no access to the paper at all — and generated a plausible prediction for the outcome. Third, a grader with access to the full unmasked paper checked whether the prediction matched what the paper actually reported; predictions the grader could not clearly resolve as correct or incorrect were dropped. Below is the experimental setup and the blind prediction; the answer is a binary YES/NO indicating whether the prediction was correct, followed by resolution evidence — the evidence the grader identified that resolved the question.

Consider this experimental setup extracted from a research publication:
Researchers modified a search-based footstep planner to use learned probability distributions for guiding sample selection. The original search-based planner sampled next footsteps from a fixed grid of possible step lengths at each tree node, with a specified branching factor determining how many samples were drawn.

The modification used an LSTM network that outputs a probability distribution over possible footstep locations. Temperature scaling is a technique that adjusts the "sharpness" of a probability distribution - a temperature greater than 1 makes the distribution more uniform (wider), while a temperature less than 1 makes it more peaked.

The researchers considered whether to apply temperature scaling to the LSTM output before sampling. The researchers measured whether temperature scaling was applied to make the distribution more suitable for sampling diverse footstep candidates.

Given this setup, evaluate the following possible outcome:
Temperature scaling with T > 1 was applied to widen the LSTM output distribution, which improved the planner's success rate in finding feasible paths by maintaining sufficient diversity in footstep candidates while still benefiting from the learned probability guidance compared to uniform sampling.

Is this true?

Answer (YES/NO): NO